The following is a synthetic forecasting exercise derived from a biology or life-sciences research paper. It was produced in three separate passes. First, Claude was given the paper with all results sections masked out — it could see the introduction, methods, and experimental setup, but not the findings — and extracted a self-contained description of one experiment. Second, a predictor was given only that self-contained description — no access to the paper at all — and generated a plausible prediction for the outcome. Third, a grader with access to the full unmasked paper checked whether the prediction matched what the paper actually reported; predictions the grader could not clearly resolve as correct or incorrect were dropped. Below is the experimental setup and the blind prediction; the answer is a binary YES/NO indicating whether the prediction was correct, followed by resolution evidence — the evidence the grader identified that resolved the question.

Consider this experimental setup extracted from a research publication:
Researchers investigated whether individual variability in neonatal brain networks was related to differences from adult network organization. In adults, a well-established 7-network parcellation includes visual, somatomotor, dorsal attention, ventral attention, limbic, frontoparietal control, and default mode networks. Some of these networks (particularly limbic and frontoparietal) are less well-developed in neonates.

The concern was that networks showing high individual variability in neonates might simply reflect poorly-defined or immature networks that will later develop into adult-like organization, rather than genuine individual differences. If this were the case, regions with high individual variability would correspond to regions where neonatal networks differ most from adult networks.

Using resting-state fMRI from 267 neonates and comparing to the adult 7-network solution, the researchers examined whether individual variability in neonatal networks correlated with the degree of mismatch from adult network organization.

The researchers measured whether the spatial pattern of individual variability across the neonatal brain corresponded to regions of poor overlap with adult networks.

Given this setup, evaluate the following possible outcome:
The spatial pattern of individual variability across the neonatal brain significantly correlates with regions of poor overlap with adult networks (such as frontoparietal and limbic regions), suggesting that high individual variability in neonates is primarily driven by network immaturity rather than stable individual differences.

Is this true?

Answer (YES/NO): NO